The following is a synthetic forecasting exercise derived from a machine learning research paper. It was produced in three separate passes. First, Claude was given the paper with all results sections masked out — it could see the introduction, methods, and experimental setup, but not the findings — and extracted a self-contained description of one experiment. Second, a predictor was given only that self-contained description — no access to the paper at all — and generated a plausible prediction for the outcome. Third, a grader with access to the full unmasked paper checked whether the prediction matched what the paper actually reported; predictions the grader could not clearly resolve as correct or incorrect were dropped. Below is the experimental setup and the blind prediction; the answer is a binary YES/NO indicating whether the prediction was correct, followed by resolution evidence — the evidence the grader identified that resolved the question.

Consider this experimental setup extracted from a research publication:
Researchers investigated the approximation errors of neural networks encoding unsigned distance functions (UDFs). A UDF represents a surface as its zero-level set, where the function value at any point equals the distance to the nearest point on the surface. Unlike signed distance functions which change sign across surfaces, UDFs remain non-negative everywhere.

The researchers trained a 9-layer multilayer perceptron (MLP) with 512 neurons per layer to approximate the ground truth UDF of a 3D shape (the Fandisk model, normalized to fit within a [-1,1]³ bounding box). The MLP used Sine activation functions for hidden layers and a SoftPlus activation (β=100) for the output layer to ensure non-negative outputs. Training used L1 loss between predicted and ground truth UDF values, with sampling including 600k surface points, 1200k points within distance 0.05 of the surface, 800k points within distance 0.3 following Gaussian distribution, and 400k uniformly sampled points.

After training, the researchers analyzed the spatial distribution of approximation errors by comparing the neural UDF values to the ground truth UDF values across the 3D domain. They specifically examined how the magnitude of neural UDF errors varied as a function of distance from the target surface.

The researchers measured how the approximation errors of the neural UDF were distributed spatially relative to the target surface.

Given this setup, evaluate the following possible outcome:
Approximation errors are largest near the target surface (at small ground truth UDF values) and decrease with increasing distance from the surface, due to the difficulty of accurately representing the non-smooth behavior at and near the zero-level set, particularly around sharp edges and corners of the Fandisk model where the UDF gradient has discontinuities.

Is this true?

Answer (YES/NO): YES